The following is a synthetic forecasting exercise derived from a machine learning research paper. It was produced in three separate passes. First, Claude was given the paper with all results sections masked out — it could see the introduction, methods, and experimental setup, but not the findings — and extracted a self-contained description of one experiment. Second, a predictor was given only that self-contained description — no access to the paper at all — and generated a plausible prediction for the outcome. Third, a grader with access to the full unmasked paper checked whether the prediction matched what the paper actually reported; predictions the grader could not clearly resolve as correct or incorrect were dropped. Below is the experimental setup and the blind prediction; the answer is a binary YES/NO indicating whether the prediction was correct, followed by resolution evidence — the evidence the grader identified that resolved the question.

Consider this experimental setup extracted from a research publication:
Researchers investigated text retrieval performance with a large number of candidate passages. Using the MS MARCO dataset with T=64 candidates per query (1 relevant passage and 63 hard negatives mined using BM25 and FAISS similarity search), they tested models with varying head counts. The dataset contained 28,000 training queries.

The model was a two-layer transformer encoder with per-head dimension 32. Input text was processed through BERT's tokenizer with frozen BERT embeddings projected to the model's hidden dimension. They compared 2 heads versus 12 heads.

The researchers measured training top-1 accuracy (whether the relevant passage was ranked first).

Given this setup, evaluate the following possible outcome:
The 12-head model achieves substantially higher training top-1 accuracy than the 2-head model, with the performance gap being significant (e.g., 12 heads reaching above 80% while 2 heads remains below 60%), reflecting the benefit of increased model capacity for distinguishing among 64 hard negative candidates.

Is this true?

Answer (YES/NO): YES